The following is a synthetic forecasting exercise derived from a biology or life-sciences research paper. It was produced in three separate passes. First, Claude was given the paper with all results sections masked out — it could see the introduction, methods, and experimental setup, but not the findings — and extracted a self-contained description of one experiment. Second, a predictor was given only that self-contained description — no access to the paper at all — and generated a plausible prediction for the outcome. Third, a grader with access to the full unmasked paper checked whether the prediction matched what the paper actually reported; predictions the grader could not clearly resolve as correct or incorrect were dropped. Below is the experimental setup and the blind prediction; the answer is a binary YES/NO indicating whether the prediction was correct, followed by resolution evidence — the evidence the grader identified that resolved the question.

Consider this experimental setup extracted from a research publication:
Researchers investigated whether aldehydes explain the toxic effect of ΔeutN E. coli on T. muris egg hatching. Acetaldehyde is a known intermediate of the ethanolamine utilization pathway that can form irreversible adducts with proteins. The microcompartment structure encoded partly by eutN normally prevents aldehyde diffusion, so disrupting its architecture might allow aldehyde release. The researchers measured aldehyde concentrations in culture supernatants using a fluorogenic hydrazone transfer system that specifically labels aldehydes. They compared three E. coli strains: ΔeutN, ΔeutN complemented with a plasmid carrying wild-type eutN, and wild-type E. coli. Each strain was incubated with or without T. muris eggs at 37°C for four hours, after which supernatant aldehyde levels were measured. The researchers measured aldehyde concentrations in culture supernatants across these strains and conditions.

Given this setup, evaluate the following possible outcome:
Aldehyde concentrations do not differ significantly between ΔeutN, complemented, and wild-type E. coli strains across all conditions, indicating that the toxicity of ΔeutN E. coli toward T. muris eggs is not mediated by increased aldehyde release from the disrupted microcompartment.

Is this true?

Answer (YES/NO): NO